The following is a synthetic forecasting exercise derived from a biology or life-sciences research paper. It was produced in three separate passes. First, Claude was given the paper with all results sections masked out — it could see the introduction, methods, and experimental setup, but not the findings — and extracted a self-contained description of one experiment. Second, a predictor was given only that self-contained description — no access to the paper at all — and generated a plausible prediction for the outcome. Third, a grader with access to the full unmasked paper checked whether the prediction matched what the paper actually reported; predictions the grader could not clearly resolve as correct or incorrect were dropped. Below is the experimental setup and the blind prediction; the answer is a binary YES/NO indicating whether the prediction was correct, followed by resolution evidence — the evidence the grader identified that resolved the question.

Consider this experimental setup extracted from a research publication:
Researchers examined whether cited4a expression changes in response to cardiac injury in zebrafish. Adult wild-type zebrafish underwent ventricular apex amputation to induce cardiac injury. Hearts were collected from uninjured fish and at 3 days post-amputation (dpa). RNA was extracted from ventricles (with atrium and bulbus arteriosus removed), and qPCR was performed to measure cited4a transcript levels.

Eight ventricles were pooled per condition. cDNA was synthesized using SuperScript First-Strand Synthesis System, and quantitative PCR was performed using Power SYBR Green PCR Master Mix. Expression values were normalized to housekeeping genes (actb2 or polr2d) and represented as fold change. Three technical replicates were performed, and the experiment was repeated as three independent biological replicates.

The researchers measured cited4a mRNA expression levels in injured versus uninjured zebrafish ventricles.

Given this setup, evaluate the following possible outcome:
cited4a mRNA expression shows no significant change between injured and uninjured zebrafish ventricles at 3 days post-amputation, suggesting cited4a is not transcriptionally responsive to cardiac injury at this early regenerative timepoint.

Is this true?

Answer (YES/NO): NO